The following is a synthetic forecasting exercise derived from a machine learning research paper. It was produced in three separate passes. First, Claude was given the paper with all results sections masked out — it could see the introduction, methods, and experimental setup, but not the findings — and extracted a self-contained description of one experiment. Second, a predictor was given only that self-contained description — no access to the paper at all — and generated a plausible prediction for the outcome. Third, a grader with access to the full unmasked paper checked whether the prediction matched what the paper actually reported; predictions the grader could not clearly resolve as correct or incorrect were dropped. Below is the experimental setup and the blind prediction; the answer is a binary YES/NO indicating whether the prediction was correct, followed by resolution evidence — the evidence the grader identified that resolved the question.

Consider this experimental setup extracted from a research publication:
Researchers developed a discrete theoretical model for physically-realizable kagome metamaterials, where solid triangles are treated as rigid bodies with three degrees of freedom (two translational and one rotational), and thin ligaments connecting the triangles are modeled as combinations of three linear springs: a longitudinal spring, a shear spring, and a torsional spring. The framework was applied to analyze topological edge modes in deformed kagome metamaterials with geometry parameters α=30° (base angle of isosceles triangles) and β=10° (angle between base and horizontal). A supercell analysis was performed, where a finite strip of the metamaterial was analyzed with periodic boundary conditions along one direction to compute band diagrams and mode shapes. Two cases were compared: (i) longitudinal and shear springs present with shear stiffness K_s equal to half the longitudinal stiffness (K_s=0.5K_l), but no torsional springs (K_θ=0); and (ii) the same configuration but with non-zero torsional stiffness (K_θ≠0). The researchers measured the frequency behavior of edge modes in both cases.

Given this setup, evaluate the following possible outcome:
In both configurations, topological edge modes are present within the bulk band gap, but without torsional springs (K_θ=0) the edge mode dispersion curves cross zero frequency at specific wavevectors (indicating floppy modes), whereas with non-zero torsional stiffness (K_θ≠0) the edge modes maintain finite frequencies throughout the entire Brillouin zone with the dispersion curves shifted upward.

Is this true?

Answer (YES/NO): NO